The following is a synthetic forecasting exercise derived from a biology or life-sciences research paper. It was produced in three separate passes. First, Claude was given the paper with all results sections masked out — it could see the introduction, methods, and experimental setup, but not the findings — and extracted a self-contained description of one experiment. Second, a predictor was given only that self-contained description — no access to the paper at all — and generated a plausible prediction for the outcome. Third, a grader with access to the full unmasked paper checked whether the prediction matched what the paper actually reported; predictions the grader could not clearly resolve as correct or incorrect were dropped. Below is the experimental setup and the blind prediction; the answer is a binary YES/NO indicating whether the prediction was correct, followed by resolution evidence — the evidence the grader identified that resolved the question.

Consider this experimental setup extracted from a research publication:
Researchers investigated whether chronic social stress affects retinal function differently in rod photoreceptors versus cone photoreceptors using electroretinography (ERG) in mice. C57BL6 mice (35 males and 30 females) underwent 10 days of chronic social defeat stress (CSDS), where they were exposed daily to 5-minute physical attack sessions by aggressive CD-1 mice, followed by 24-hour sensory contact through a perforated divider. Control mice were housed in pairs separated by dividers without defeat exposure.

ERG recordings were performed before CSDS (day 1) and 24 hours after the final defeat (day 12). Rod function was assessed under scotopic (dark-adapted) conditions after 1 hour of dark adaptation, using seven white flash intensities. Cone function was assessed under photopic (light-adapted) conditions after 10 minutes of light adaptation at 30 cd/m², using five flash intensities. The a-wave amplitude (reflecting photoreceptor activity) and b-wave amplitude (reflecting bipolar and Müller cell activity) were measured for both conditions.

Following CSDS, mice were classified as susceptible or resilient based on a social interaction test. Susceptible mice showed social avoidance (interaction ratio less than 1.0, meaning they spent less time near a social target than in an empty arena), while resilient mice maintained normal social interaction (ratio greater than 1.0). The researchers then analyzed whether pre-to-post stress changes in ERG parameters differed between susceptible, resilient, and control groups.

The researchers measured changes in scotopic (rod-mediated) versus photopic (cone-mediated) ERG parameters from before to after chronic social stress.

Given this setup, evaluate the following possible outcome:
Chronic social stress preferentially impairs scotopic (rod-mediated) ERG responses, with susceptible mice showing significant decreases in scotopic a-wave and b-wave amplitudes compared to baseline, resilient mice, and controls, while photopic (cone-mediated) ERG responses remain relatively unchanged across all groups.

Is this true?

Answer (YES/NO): NO